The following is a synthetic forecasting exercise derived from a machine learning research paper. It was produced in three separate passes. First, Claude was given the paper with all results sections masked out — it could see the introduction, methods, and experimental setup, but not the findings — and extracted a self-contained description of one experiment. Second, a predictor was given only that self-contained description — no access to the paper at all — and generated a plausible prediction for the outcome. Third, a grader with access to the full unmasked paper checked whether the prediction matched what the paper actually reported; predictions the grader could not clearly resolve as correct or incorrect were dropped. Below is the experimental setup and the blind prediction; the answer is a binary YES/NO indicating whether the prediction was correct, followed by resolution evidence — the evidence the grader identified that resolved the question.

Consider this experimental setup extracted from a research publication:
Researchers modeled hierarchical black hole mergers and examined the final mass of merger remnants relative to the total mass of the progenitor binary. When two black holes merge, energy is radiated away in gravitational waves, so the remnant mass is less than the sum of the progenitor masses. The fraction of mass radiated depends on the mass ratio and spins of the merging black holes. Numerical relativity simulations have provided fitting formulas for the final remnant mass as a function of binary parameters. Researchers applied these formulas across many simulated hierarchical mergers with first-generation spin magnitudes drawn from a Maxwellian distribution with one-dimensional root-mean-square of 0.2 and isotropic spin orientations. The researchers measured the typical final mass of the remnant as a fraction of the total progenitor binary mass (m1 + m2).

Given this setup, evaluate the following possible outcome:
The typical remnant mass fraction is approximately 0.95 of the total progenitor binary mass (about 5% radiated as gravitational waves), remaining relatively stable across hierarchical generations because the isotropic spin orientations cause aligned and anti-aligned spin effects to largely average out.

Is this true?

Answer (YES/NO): YES